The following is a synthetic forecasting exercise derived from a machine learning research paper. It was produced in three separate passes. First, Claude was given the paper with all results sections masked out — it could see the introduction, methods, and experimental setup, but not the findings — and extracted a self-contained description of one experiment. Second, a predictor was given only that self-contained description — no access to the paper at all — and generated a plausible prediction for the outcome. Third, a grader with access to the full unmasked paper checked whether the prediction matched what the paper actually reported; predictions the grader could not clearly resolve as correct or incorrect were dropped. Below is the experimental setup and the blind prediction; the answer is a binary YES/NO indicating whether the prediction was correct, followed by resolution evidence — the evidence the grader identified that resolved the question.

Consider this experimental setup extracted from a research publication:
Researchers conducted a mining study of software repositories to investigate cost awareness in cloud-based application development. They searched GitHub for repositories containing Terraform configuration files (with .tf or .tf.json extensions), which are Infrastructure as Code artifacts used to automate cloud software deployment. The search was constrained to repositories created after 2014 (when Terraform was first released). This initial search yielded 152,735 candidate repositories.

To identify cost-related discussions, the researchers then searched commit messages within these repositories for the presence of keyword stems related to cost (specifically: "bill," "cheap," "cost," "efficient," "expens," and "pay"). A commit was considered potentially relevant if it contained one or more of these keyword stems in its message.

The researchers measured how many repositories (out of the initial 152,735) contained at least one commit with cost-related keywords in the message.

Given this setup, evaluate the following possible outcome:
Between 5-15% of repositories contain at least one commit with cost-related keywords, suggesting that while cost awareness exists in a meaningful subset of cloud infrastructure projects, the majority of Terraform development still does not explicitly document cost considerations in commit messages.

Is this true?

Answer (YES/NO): NO